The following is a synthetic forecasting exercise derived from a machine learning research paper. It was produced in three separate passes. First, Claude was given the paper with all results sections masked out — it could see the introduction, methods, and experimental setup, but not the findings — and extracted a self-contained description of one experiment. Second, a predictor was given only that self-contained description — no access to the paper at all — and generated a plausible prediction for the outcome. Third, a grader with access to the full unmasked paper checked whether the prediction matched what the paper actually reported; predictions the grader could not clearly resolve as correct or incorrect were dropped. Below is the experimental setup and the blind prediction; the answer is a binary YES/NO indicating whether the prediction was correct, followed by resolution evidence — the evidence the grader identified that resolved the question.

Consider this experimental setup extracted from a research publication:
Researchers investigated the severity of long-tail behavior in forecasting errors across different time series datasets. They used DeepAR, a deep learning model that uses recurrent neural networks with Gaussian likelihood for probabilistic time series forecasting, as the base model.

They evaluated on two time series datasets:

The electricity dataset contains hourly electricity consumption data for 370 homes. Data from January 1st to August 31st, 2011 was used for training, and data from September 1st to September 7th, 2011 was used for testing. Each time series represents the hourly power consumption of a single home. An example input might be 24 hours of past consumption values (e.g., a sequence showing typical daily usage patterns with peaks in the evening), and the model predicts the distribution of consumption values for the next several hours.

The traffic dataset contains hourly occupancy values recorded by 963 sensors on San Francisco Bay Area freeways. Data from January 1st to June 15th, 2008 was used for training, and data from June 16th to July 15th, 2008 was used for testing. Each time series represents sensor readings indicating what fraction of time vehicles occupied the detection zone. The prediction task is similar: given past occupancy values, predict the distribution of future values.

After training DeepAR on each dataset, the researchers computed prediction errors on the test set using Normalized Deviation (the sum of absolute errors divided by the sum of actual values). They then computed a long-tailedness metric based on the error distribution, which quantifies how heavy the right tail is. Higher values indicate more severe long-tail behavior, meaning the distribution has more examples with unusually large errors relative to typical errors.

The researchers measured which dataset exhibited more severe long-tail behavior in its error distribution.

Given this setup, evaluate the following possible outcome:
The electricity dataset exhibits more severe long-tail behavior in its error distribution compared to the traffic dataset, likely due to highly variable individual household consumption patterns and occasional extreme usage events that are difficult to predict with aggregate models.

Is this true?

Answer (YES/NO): NO